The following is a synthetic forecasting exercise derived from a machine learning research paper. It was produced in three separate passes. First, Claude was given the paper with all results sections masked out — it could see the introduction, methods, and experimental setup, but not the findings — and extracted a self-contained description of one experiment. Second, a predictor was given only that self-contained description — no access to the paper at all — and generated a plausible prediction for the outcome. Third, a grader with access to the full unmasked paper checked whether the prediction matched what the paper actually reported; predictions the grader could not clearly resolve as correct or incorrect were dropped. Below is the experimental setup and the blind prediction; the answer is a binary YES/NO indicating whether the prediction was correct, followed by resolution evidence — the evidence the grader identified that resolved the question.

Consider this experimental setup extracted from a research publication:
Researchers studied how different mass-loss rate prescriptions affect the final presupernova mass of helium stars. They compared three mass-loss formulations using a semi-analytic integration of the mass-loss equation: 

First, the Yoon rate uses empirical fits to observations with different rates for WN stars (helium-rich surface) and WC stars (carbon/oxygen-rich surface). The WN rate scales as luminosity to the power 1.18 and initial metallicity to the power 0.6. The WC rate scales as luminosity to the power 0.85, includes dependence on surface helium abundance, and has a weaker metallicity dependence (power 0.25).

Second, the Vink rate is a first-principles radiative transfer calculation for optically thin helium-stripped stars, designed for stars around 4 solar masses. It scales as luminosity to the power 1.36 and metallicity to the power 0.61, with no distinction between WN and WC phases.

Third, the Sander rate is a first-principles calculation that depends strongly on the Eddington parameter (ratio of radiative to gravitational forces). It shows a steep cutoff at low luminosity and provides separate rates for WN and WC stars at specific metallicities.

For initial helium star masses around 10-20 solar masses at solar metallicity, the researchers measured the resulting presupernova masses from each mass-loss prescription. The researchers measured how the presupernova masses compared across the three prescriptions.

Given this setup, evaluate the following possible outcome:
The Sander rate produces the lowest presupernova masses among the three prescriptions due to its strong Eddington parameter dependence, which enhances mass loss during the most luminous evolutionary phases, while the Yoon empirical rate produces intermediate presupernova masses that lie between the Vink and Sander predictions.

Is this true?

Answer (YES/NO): NO